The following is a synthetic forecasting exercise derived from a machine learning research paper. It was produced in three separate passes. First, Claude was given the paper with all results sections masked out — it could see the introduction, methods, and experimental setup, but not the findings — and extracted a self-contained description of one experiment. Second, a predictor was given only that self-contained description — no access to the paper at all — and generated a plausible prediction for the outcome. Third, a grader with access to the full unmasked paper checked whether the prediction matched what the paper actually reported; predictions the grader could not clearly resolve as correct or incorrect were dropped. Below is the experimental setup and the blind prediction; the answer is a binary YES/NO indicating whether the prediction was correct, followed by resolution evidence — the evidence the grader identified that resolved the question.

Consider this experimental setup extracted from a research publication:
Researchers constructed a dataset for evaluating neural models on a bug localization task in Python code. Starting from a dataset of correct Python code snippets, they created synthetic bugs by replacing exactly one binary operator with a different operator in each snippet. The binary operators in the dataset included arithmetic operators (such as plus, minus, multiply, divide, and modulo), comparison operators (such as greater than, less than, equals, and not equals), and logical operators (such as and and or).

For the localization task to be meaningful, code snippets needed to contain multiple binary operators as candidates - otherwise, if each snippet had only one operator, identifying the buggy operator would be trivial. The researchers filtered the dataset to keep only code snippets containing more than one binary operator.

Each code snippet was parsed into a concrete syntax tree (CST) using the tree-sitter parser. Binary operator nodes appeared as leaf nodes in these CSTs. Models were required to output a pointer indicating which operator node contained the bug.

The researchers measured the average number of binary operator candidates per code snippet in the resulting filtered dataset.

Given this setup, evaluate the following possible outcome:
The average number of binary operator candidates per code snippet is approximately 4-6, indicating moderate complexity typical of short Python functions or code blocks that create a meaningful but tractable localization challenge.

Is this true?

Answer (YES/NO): YES